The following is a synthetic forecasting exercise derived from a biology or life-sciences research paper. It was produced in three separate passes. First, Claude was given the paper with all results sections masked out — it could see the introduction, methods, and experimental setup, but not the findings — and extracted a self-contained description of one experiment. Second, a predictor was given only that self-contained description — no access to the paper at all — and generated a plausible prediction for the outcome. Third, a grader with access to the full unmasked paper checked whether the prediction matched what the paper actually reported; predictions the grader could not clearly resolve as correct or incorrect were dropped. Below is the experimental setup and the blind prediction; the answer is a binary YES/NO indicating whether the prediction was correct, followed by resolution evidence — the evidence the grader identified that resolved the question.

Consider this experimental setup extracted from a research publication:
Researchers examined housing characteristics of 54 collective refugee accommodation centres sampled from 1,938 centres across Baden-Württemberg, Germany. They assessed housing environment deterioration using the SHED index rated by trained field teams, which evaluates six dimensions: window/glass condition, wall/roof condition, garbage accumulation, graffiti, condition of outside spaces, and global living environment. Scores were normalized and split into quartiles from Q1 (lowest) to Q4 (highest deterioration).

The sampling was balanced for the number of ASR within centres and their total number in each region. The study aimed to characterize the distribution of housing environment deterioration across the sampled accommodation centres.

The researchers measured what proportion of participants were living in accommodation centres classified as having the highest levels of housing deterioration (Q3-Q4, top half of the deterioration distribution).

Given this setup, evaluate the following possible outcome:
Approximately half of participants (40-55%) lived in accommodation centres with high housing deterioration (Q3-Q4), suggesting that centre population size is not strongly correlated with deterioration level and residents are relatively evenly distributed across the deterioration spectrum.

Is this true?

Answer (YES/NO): YES